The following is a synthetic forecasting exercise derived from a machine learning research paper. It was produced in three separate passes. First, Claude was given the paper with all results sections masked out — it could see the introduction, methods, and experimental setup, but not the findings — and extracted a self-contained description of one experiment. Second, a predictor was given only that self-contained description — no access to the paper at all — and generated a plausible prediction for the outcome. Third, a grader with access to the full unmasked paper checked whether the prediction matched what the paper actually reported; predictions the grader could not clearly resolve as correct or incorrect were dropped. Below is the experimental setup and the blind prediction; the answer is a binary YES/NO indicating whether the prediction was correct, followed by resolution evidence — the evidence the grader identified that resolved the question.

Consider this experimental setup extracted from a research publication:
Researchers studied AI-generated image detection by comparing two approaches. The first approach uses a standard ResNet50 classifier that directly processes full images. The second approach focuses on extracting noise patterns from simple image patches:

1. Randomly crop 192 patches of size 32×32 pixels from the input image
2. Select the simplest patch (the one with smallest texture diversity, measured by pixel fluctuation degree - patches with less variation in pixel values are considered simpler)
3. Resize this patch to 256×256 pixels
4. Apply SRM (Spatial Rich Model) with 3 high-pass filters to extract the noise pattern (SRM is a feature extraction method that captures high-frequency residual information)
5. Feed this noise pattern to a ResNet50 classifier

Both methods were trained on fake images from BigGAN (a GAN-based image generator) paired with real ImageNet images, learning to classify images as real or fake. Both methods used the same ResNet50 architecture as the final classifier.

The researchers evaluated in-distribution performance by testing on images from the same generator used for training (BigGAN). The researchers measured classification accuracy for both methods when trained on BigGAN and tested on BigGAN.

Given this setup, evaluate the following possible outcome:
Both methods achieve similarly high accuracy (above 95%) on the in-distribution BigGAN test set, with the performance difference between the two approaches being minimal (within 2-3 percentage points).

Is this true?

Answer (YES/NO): NO